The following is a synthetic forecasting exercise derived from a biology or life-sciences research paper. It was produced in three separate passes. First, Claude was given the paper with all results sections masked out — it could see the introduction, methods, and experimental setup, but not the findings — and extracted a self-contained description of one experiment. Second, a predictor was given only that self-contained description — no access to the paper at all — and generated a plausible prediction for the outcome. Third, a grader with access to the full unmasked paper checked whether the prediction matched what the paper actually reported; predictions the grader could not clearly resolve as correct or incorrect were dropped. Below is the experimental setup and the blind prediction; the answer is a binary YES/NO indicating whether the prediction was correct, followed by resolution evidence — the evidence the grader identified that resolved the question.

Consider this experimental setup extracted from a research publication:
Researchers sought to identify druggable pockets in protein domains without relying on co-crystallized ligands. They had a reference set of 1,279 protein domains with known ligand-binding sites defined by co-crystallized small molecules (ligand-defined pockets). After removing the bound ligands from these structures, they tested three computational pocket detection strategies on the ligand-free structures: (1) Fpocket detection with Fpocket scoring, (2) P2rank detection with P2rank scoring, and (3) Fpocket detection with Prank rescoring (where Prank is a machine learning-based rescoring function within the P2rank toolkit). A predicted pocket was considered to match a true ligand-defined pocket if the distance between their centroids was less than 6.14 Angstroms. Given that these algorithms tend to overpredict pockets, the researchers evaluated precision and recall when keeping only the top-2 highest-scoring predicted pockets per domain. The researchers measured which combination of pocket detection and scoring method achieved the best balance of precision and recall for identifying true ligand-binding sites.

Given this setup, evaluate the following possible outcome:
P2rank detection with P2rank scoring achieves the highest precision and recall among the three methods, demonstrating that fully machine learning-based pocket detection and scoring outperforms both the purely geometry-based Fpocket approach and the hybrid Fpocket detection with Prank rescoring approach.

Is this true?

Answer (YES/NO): NO